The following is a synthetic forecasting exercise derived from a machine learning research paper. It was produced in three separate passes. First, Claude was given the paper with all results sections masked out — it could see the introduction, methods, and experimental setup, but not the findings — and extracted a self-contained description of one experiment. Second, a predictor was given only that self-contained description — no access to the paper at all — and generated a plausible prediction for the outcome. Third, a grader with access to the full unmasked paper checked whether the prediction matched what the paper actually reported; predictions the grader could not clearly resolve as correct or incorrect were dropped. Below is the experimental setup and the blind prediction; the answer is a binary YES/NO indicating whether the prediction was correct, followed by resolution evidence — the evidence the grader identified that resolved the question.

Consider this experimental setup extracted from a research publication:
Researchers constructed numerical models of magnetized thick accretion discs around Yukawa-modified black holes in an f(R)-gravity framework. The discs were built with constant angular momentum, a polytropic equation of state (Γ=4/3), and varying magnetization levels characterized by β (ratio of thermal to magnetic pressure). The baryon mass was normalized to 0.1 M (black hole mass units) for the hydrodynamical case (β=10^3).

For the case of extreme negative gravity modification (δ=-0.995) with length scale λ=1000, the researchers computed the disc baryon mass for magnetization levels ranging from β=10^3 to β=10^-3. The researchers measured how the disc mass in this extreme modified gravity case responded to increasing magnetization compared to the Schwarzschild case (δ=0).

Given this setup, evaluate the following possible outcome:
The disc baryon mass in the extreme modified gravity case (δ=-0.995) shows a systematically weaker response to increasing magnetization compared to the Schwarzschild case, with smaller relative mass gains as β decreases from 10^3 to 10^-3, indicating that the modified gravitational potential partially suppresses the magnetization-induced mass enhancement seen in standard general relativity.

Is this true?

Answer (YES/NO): NO